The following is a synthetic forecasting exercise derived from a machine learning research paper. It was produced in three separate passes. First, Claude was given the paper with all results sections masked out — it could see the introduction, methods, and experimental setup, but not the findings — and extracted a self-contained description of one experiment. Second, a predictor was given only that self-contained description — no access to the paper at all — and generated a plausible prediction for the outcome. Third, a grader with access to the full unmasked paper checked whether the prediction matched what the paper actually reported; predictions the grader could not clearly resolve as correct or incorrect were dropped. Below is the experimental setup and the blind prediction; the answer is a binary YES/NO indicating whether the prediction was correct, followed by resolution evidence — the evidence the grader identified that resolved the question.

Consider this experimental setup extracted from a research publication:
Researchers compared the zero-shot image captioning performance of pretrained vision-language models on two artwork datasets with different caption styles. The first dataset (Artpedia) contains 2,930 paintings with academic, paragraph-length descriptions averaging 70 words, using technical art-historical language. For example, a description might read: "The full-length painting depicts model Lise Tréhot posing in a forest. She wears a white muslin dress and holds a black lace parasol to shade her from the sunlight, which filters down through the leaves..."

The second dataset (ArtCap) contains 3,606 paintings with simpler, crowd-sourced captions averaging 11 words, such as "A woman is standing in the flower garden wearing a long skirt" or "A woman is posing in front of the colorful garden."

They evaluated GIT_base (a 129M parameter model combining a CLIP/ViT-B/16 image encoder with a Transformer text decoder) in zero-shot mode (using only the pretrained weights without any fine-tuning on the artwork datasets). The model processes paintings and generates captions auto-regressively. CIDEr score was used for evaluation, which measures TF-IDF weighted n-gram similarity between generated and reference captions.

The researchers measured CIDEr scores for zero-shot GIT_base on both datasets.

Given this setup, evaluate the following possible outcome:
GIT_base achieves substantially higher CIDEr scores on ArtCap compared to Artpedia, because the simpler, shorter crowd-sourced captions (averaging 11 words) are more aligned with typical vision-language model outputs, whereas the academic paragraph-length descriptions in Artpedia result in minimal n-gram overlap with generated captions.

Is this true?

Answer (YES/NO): YES